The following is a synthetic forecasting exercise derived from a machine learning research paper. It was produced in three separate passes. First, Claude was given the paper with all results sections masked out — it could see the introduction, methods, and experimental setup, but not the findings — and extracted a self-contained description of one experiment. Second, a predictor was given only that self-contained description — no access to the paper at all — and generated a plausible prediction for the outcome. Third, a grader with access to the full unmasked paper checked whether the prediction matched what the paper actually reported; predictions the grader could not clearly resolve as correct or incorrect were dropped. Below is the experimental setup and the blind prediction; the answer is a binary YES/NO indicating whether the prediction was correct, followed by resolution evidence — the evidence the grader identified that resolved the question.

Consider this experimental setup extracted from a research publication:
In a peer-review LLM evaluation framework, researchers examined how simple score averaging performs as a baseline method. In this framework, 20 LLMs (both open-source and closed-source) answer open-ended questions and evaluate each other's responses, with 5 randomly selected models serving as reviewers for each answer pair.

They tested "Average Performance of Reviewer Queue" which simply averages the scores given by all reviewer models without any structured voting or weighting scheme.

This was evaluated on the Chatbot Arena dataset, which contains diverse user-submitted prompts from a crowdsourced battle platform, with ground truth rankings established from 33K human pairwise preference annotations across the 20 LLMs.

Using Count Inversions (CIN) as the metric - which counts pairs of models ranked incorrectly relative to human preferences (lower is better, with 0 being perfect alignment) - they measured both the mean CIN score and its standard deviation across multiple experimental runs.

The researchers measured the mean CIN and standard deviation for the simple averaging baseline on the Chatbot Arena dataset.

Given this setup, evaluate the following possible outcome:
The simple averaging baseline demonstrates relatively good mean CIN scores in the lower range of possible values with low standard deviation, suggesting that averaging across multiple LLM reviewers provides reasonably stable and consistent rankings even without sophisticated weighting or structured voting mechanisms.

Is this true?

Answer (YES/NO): NO